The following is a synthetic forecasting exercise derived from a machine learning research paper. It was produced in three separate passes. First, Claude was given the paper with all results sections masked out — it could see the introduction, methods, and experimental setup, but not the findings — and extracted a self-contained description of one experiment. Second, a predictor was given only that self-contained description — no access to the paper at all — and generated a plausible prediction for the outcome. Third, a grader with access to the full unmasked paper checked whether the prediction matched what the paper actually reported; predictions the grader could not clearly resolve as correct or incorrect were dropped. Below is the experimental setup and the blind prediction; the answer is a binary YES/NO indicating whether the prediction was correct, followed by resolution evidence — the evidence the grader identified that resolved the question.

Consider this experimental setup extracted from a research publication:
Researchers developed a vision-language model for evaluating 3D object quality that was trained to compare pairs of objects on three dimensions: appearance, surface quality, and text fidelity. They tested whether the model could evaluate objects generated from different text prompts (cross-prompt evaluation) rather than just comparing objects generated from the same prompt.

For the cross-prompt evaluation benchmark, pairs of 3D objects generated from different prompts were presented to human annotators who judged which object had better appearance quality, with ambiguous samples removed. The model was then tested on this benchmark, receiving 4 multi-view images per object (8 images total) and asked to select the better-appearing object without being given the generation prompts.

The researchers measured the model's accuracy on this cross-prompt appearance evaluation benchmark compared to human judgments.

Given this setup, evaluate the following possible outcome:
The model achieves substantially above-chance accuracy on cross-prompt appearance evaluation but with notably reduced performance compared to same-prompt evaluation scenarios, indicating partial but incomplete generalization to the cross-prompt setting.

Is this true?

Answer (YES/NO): NO